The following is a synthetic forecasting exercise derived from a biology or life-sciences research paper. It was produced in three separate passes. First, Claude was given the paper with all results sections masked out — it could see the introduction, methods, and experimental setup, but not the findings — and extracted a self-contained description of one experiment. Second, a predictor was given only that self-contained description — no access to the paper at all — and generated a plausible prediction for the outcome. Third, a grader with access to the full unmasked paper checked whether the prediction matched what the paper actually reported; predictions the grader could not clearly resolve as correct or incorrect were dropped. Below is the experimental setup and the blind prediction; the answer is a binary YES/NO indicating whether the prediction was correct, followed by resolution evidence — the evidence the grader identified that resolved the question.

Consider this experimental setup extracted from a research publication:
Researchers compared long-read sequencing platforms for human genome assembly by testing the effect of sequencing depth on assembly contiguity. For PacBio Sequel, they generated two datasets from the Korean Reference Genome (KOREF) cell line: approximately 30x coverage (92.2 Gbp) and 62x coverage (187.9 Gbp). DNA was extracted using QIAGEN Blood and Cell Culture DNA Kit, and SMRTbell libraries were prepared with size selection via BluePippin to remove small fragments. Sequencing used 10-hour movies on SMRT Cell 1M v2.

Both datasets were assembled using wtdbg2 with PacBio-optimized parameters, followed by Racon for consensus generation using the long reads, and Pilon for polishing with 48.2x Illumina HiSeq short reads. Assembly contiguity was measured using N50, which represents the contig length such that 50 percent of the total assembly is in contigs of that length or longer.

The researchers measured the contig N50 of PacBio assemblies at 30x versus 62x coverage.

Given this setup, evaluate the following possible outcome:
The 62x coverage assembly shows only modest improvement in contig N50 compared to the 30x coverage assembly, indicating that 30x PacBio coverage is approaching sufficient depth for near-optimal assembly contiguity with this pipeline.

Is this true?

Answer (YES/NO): NO